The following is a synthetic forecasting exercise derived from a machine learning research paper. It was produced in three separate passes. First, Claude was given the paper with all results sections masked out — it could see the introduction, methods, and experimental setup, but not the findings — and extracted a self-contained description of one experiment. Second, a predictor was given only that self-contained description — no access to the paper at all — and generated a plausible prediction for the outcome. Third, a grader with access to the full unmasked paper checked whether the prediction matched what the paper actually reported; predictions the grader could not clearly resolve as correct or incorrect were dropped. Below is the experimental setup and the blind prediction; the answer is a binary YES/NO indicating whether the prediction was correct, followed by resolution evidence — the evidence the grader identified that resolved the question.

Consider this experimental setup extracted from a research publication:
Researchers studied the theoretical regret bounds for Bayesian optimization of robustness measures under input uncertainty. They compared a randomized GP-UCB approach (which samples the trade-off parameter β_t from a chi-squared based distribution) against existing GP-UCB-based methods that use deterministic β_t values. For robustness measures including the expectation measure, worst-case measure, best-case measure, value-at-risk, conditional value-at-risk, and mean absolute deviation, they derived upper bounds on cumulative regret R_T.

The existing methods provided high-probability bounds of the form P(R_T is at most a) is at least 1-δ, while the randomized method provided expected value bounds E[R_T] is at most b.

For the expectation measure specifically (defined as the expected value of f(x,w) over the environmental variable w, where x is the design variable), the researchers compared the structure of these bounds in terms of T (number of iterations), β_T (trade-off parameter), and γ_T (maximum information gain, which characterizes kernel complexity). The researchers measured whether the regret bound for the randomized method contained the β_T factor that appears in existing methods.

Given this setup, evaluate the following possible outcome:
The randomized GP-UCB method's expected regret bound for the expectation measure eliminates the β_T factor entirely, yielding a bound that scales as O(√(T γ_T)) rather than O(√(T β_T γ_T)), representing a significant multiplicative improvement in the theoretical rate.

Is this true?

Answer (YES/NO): YES